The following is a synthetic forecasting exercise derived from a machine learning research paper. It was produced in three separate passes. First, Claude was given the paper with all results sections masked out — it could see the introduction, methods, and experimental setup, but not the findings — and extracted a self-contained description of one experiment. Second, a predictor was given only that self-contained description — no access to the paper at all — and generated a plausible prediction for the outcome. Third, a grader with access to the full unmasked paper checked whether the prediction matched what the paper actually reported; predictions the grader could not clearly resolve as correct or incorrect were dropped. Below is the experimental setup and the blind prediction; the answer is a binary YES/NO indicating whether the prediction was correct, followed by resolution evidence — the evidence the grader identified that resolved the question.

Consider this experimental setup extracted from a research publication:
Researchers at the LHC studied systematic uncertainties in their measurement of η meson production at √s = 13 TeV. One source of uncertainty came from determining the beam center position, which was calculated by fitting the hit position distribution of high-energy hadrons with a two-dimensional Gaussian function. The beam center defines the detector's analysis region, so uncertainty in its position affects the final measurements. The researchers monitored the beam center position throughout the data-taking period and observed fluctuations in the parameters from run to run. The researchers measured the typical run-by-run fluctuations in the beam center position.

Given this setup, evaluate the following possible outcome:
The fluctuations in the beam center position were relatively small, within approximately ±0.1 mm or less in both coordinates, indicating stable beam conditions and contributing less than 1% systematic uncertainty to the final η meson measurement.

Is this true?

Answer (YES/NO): NO